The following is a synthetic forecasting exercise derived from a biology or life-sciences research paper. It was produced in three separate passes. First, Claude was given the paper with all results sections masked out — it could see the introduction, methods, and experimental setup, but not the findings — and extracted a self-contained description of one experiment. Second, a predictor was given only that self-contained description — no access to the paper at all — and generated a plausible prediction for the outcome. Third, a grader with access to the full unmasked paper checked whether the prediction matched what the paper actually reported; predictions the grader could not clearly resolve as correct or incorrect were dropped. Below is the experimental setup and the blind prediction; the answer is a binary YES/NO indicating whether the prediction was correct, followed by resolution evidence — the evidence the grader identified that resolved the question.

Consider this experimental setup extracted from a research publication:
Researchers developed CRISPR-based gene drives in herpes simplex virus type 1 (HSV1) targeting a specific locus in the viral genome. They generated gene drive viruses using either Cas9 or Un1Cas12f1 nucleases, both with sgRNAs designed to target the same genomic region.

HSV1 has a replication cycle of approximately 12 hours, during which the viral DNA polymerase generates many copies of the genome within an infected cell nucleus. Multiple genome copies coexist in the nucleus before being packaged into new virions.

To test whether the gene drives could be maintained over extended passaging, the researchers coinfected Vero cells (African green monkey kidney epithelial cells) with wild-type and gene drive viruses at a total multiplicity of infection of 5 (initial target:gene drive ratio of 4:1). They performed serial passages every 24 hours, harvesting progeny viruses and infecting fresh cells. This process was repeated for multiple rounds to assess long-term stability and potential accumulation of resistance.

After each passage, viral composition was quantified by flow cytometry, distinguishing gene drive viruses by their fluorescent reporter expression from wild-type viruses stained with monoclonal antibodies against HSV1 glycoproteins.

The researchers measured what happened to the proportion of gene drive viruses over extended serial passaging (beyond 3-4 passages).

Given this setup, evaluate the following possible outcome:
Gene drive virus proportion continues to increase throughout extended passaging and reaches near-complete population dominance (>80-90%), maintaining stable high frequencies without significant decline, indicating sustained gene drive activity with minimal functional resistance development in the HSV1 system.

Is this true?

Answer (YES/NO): NO